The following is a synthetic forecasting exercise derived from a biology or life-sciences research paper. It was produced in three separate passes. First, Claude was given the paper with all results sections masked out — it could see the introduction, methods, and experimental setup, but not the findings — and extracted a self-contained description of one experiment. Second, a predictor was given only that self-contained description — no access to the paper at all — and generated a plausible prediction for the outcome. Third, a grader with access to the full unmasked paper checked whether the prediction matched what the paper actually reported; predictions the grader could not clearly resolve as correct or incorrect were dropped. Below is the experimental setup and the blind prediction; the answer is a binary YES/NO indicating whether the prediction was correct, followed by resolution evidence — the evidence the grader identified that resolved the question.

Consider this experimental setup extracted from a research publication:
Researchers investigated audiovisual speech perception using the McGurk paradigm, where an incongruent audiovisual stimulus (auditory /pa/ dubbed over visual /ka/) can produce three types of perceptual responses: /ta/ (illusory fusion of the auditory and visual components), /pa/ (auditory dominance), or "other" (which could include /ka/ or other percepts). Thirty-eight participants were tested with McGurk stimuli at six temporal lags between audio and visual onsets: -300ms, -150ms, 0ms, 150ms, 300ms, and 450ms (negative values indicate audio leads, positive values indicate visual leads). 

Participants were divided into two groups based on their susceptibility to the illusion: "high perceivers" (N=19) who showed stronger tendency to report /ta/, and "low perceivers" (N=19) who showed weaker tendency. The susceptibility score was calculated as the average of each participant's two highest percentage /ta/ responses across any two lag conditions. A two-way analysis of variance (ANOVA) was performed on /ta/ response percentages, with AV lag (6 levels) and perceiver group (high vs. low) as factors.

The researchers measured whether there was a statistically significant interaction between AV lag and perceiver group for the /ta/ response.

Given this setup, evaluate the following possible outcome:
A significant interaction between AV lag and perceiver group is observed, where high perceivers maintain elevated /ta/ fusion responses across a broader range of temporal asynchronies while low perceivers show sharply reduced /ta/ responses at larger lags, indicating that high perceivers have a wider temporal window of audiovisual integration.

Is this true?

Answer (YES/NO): NO